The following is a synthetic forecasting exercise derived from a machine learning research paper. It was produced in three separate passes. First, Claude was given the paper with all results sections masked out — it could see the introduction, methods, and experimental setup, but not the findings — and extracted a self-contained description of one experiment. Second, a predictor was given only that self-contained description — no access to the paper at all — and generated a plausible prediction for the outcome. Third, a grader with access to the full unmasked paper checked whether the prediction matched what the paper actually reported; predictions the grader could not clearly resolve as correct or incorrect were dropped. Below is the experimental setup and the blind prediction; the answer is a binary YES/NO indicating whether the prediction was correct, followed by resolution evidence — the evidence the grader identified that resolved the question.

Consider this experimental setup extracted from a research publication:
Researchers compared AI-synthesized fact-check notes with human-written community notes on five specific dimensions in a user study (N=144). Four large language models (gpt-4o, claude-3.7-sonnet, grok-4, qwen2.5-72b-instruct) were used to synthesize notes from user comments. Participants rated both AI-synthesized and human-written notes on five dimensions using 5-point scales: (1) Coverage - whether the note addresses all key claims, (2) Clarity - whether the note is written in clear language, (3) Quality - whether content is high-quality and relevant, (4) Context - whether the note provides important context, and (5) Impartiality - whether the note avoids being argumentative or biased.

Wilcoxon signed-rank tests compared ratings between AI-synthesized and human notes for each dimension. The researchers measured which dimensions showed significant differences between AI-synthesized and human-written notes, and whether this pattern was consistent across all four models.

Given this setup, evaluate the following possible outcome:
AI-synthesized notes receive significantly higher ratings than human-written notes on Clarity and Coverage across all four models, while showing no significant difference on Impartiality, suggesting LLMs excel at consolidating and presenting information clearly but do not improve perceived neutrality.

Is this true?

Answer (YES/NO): NO